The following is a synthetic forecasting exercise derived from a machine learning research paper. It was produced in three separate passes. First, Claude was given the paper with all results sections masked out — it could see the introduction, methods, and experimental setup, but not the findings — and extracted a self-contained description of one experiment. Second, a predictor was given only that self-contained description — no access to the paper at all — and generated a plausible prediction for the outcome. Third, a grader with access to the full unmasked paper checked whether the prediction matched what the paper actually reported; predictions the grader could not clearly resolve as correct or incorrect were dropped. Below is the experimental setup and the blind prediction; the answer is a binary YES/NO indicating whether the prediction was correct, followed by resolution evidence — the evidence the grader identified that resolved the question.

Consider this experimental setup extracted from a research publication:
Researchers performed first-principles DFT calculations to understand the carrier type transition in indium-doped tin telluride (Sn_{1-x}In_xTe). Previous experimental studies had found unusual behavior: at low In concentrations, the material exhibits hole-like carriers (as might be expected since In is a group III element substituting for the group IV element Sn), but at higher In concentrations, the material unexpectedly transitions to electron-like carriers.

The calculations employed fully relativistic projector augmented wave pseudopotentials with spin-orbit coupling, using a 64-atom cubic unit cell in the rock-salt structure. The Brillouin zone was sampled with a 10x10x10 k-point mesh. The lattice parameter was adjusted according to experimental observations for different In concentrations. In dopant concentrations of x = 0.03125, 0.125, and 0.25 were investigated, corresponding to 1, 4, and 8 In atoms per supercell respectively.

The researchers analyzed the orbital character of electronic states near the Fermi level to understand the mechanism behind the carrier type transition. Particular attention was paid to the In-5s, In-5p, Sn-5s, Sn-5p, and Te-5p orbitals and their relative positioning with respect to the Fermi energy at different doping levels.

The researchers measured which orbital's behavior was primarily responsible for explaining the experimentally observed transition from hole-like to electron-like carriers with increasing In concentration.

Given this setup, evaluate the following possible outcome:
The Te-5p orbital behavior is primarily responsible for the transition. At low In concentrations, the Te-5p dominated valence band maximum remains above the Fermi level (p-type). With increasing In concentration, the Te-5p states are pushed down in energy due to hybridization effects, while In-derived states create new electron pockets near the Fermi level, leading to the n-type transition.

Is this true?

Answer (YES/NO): NO